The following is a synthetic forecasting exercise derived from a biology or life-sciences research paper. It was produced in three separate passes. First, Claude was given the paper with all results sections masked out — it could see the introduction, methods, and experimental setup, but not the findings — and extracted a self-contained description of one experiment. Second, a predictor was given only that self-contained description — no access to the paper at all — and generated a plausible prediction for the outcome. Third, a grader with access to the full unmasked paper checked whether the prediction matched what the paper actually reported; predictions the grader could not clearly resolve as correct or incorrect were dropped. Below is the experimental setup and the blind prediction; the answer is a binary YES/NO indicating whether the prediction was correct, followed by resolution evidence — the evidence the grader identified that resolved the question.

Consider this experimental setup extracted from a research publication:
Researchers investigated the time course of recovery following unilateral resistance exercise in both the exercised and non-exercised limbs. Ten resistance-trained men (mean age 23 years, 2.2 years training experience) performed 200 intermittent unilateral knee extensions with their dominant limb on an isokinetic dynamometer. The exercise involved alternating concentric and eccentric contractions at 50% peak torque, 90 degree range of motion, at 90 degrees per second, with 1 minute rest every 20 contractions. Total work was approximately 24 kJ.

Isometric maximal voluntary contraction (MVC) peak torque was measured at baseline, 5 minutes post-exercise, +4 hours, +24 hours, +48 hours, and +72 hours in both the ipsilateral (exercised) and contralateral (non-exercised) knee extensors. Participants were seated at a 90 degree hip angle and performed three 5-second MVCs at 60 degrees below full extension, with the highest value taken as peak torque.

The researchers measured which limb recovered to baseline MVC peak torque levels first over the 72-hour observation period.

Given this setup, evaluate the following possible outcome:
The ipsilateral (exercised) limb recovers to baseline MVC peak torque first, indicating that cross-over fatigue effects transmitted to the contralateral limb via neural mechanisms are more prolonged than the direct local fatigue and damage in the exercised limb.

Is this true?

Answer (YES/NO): NO